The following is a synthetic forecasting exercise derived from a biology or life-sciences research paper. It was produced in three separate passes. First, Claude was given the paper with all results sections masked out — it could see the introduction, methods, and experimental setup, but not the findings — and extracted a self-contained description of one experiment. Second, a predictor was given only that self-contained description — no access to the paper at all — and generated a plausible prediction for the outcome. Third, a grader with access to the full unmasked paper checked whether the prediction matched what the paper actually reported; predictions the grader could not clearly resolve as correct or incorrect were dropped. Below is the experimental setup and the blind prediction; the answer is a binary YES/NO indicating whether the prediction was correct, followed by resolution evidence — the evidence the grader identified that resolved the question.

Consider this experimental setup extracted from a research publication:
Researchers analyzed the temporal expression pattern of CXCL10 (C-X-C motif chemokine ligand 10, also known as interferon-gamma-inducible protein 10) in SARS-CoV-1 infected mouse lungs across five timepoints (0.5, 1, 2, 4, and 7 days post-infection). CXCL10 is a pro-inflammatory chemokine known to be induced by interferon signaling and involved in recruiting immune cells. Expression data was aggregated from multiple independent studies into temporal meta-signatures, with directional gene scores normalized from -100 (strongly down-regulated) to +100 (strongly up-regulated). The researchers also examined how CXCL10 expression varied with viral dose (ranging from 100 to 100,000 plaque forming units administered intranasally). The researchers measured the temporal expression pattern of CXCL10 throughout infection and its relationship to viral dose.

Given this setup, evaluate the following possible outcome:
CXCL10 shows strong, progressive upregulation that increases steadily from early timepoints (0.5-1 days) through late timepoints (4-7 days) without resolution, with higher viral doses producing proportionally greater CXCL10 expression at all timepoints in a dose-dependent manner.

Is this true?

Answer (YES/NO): NO